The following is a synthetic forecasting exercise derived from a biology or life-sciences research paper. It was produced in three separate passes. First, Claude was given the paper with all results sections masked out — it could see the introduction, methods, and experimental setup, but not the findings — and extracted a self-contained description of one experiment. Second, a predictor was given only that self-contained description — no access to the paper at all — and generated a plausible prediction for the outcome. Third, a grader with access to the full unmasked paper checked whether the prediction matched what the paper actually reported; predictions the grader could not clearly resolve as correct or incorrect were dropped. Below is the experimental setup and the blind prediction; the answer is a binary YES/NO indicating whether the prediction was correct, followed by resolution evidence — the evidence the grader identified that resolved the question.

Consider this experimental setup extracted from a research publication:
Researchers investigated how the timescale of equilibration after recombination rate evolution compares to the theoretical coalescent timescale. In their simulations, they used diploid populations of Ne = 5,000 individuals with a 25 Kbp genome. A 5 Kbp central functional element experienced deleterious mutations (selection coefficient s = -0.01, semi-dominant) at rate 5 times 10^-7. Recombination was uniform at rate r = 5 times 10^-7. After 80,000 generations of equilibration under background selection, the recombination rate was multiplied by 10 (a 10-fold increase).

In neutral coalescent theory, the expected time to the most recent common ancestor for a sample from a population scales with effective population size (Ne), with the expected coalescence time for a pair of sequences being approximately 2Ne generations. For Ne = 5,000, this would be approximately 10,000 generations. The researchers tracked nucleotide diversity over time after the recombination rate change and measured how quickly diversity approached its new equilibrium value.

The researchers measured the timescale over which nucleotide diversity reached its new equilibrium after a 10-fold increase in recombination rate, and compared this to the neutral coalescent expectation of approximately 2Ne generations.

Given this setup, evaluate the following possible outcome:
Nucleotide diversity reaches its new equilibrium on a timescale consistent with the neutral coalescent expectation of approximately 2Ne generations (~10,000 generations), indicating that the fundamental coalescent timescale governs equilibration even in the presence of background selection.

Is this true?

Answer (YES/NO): NO